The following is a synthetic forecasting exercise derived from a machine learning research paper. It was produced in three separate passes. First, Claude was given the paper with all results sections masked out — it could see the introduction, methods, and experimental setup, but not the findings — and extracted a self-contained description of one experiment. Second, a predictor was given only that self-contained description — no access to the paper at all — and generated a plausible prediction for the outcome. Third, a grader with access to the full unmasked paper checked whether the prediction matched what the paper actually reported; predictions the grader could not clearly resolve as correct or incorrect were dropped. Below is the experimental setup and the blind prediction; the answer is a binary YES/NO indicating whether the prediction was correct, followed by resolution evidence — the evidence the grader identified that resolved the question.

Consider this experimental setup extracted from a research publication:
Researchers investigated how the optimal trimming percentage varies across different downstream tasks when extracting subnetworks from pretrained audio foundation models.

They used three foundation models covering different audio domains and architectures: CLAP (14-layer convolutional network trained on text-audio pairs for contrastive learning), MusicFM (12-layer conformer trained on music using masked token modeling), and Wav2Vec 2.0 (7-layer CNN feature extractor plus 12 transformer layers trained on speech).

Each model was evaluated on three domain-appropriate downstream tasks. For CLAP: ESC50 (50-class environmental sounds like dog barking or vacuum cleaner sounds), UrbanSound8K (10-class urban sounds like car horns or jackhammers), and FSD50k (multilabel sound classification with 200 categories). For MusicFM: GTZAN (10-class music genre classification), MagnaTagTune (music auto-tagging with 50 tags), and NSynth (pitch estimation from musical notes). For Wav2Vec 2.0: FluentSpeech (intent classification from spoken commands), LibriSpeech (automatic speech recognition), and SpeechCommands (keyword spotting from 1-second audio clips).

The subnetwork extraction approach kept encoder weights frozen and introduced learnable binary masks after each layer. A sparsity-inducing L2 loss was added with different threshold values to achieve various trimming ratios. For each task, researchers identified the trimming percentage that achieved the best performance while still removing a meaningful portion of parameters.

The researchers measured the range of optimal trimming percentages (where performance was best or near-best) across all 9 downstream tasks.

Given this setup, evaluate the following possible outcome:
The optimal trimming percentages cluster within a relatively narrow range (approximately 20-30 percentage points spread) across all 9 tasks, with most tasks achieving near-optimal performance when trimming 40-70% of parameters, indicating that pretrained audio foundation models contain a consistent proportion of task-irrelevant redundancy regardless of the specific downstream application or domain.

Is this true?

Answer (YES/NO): NO